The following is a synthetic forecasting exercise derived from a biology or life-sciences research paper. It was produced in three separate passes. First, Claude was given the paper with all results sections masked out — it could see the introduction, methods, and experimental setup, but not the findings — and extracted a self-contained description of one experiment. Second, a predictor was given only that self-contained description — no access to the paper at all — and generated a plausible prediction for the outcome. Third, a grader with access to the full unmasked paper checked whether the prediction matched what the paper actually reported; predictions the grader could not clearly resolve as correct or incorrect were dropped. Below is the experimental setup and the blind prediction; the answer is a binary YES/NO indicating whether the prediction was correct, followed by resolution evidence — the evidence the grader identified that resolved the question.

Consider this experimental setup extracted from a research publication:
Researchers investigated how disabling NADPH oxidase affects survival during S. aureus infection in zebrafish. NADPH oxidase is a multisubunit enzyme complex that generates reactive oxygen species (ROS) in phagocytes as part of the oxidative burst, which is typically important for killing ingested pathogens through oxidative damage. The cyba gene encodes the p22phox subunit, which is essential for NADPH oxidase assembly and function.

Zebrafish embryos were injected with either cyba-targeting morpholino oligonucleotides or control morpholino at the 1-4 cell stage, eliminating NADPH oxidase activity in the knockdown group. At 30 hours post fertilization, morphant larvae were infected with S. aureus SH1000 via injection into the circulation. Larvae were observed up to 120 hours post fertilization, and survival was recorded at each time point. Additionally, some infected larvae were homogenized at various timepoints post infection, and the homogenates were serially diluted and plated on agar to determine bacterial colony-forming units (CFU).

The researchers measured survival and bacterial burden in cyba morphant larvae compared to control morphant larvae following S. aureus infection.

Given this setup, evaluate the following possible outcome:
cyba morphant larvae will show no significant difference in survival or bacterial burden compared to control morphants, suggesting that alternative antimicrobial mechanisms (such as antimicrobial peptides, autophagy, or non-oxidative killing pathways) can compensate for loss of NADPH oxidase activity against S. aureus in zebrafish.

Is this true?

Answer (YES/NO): NO